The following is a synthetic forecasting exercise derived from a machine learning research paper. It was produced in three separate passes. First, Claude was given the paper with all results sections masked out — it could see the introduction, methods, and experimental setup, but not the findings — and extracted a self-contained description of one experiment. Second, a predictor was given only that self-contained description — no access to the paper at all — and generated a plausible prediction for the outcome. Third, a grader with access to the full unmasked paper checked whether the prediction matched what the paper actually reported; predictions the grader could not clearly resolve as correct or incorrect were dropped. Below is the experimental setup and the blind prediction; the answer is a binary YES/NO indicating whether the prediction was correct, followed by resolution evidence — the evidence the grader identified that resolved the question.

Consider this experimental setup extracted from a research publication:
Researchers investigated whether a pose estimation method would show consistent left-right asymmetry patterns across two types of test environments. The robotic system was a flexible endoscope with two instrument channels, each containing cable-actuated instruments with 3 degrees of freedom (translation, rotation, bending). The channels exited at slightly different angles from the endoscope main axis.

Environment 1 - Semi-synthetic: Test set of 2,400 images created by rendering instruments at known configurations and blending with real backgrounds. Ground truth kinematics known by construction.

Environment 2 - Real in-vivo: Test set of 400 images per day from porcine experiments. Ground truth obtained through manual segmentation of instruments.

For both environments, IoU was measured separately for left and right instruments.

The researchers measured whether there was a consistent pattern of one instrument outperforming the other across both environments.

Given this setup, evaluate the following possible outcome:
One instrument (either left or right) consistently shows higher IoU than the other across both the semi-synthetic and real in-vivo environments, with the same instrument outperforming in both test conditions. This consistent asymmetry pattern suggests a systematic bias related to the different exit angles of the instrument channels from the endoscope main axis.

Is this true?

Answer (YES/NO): NO